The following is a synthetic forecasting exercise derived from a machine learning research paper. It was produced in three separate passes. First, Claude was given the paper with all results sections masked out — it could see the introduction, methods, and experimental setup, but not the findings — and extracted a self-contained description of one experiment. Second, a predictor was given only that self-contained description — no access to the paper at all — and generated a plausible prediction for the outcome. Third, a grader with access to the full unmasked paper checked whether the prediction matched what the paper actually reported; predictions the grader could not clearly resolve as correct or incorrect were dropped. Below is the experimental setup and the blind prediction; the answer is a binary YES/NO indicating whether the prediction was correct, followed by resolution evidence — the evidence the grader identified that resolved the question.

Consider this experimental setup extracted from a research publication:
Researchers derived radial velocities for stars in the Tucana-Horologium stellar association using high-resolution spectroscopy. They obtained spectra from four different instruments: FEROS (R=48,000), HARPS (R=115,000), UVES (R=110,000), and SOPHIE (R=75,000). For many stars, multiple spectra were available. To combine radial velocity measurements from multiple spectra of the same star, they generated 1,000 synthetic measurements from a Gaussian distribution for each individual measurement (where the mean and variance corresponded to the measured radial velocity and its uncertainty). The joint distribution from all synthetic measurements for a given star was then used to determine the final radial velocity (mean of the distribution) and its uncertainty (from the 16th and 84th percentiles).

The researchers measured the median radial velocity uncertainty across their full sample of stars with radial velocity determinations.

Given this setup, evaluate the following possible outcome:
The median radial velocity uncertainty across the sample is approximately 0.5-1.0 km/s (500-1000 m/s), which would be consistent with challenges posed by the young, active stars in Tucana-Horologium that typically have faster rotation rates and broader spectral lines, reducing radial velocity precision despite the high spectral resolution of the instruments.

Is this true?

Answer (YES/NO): NO